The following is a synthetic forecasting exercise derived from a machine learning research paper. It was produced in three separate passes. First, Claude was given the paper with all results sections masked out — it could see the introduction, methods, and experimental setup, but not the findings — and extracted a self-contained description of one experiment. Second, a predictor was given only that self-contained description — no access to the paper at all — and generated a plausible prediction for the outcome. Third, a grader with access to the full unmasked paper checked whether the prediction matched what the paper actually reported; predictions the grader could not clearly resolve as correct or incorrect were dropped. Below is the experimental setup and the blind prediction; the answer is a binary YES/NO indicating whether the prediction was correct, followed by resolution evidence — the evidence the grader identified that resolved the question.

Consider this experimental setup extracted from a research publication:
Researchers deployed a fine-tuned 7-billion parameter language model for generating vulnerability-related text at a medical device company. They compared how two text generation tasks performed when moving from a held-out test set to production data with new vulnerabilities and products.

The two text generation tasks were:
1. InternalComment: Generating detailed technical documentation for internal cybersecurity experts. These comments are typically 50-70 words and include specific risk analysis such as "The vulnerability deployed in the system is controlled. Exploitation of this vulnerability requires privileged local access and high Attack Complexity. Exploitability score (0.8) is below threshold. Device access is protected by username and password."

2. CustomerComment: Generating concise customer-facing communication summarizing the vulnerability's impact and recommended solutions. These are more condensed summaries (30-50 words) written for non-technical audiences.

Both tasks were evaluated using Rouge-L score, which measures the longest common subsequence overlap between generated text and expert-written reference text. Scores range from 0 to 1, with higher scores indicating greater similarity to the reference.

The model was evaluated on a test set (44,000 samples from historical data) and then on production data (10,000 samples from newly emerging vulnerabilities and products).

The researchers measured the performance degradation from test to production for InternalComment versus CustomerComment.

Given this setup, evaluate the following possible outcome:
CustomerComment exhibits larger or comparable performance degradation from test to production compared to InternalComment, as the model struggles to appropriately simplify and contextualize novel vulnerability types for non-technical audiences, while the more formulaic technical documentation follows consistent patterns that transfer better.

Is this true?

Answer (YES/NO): NO